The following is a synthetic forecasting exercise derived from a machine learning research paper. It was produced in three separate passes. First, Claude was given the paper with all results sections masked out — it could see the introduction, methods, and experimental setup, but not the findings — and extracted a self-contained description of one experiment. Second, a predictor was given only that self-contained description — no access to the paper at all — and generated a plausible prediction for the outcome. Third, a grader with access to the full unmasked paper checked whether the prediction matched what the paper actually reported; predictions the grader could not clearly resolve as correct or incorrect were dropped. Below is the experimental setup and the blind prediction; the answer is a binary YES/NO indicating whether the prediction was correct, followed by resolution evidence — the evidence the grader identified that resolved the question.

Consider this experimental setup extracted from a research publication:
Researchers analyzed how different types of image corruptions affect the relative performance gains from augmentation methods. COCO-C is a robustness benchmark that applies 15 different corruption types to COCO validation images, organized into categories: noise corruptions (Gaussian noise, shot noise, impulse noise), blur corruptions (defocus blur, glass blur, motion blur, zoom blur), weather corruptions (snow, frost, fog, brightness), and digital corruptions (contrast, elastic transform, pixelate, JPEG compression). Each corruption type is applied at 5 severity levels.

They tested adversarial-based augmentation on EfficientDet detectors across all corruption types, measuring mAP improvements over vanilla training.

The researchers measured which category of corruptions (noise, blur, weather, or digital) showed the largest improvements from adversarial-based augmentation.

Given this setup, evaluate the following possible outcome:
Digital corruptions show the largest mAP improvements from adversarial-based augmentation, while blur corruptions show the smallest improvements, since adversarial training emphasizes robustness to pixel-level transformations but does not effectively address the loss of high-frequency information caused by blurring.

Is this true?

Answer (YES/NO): NO